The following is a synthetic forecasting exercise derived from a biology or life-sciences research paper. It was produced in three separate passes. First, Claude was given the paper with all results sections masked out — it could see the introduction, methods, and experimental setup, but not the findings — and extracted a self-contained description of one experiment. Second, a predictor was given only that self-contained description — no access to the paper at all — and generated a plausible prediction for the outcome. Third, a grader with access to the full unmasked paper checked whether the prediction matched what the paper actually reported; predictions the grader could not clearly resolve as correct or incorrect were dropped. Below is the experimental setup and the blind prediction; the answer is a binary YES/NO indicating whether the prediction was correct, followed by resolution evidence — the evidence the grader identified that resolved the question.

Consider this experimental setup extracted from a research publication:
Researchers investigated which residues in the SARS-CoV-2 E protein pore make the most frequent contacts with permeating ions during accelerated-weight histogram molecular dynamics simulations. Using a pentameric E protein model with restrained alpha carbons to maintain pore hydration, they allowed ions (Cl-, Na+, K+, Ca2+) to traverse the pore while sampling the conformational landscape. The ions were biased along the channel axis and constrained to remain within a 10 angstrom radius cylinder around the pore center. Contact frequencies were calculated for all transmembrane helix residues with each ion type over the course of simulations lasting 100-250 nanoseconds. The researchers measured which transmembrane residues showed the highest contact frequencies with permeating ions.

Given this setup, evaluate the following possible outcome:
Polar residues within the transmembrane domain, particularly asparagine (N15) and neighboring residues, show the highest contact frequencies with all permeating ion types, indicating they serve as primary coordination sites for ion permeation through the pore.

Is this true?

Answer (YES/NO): NO